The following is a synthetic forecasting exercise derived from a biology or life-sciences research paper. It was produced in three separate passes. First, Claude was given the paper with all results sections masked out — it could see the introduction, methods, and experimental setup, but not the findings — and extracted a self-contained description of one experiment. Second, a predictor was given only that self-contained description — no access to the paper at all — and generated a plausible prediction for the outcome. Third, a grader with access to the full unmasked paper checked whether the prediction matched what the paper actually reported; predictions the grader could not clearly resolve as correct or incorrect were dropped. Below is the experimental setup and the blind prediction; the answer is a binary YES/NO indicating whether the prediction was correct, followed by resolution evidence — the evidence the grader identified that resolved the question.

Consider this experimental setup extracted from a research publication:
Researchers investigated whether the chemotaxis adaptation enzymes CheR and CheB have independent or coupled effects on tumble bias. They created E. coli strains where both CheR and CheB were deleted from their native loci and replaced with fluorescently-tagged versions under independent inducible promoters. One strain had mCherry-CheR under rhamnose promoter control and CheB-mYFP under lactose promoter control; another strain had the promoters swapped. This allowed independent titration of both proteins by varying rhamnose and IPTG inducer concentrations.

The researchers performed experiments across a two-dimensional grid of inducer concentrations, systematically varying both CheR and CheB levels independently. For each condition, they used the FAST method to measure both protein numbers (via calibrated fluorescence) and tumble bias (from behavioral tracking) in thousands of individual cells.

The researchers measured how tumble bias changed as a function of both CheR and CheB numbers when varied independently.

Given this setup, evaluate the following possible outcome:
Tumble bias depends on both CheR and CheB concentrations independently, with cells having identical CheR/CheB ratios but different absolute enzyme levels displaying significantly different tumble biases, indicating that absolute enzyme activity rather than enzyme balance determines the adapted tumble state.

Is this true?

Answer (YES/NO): NO